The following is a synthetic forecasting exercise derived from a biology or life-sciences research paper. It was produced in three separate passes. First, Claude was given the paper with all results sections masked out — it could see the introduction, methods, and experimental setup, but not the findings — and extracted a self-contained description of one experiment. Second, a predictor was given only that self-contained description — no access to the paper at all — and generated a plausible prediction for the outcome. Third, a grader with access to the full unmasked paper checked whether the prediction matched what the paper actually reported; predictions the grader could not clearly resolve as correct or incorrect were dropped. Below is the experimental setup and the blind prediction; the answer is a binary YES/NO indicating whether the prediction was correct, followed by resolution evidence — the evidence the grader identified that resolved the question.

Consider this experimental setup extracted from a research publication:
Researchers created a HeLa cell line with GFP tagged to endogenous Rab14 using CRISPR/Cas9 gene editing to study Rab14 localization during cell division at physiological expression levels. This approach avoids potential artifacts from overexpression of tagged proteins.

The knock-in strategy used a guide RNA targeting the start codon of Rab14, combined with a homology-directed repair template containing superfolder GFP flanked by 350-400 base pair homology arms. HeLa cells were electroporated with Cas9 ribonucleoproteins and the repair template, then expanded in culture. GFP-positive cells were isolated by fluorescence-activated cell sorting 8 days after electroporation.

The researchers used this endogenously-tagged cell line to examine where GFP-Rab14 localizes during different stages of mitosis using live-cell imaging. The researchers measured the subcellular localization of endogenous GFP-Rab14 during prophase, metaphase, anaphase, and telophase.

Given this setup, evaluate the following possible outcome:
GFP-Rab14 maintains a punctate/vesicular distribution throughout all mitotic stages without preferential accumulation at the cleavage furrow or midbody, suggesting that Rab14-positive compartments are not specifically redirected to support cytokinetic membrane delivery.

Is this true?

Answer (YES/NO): NO